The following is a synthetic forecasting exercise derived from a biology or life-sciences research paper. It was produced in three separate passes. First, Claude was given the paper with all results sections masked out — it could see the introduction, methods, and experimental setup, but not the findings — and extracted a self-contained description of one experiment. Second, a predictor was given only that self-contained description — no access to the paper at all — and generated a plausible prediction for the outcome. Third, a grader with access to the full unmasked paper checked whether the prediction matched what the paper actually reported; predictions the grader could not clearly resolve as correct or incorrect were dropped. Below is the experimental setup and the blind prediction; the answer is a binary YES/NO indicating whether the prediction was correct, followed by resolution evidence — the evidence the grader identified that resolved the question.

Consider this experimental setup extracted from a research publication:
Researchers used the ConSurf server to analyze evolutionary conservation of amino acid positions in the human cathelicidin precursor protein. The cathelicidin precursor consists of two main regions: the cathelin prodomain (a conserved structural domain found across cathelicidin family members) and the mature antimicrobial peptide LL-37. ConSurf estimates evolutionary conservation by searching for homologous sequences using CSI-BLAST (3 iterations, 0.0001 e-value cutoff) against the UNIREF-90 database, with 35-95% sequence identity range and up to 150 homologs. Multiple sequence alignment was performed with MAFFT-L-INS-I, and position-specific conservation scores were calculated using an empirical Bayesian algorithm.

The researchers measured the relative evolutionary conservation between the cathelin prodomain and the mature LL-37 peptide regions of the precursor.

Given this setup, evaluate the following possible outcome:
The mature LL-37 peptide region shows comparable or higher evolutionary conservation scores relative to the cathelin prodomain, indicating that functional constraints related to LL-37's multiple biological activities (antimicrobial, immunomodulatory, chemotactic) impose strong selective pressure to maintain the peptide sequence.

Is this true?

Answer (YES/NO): NO